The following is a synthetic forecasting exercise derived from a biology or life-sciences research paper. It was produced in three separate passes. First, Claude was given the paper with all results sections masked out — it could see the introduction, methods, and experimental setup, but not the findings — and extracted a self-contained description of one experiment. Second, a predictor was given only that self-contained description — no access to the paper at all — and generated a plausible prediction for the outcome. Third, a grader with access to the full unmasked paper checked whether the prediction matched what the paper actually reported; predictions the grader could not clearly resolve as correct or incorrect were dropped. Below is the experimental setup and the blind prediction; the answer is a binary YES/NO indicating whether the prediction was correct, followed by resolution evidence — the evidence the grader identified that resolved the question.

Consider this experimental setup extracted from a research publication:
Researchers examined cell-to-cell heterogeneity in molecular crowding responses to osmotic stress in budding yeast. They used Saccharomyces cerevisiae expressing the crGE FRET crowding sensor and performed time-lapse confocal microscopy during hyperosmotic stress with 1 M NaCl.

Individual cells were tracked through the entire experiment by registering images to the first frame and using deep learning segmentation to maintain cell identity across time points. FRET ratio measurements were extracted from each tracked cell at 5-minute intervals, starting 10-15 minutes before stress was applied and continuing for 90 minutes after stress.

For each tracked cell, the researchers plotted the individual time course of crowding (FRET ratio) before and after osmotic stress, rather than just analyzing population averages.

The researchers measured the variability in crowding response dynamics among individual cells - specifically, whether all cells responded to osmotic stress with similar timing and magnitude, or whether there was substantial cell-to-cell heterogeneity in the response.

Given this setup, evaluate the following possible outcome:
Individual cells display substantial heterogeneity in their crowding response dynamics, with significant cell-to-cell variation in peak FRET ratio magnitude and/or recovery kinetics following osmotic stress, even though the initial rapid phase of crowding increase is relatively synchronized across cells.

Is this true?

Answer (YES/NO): NO